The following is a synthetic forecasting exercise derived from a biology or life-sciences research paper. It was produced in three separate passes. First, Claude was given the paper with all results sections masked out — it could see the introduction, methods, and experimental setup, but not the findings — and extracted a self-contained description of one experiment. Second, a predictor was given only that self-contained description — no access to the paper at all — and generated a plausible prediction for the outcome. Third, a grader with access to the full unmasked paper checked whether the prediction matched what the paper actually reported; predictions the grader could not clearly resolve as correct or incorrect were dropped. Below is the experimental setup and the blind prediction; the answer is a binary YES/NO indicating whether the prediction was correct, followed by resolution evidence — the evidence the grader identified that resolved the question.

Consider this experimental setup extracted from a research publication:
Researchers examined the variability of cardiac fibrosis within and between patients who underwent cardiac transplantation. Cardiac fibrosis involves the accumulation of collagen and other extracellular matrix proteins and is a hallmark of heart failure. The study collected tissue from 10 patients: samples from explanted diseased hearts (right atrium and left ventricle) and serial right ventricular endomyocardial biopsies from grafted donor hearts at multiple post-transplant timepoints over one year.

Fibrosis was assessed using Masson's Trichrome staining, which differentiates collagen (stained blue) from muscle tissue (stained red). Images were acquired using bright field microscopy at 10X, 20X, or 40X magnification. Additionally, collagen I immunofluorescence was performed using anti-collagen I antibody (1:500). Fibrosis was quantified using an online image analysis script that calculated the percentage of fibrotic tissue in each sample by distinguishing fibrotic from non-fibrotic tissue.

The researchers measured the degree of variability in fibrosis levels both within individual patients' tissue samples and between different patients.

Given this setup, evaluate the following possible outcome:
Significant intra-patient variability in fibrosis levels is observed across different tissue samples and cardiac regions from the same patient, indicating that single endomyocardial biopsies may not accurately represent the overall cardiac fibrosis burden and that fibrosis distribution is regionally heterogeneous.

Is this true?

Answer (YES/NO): YES